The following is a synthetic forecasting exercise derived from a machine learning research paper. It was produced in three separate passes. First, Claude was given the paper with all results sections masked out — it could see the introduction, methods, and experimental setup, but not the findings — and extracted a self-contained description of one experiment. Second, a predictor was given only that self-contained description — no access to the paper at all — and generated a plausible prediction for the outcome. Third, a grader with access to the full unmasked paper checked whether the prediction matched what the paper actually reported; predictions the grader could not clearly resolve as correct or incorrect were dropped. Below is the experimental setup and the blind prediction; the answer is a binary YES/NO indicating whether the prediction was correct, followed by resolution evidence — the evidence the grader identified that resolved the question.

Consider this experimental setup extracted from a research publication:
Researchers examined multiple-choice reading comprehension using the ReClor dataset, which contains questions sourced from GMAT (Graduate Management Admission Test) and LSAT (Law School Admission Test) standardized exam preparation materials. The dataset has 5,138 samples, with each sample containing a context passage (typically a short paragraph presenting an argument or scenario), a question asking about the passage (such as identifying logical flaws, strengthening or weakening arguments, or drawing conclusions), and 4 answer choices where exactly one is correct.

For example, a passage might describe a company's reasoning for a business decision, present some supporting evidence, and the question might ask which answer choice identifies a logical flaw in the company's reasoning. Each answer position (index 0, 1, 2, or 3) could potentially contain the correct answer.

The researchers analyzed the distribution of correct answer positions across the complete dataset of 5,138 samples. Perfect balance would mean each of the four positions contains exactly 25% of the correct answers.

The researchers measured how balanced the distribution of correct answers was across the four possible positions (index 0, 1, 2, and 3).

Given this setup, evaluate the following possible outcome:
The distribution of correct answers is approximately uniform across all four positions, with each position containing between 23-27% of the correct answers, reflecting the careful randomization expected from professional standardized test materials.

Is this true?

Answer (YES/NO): YES